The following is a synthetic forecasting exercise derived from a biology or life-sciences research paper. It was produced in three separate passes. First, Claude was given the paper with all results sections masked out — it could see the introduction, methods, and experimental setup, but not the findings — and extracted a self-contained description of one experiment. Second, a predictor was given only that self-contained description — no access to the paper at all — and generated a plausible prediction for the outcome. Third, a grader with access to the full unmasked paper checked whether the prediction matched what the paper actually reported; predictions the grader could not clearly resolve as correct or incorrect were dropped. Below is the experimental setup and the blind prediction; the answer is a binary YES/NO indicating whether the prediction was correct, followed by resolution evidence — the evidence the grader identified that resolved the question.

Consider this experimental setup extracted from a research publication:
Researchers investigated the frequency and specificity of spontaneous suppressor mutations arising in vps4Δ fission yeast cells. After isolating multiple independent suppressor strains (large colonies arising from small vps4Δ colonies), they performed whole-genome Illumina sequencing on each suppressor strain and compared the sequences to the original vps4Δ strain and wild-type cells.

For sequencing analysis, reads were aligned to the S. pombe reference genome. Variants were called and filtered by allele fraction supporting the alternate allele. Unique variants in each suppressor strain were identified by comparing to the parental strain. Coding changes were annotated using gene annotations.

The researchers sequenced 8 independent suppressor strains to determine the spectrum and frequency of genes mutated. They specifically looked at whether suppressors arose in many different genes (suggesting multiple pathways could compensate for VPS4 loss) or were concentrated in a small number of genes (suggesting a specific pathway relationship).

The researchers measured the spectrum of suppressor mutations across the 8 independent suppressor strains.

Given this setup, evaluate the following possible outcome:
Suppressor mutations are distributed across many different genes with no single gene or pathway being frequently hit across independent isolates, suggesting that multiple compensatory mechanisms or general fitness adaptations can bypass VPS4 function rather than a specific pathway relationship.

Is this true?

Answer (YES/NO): NO